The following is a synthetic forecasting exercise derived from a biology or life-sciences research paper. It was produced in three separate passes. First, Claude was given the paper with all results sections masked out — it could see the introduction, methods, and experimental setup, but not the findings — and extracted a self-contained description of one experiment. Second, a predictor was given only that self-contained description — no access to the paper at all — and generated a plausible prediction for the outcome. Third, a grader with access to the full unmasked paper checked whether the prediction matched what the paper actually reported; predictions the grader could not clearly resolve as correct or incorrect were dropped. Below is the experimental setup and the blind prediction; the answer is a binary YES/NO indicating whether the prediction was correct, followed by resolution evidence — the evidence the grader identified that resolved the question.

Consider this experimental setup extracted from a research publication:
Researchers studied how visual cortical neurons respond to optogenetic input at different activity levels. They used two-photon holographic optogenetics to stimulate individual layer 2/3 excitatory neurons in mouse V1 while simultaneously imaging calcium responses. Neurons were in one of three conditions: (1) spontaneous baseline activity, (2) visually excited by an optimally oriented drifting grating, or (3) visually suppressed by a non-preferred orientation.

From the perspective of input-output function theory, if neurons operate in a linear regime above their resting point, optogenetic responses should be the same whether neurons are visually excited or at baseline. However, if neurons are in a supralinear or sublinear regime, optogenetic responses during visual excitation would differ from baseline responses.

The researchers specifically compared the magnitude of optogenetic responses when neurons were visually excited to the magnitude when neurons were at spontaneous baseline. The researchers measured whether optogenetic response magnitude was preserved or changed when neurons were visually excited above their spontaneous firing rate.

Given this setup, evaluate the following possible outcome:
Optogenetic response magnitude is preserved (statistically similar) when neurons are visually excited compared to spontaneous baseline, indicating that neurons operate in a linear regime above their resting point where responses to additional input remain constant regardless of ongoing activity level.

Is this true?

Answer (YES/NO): NO